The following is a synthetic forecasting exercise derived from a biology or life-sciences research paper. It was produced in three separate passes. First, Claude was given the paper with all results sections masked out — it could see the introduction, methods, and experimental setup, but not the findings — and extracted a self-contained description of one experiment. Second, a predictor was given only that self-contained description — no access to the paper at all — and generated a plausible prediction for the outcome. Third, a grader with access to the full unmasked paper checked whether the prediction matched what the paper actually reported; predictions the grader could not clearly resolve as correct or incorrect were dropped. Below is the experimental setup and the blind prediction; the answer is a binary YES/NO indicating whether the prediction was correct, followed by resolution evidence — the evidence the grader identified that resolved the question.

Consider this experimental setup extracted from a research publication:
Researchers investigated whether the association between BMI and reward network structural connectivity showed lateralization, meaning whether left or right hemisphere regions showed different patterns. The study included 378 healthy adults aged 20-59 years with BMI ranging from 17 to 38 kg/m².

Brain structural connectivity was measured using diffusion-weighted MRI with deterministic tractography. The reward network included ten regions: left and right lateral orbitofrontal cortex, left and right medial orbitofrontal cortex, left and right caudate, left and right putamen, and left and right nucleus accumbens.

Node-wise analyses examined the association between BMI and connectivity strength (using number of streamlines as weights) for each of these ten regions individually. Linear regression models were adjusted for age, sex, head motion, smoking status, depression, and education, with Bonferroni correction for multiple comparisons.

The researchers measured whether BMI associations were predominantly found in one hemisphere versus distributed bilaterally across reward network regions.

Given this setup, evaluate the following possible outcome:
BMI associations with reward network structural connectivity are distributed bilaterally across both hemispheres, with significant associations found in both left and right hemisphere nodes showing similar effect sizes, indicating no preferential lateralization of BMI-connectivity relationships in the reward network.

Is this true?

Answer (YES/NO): NO